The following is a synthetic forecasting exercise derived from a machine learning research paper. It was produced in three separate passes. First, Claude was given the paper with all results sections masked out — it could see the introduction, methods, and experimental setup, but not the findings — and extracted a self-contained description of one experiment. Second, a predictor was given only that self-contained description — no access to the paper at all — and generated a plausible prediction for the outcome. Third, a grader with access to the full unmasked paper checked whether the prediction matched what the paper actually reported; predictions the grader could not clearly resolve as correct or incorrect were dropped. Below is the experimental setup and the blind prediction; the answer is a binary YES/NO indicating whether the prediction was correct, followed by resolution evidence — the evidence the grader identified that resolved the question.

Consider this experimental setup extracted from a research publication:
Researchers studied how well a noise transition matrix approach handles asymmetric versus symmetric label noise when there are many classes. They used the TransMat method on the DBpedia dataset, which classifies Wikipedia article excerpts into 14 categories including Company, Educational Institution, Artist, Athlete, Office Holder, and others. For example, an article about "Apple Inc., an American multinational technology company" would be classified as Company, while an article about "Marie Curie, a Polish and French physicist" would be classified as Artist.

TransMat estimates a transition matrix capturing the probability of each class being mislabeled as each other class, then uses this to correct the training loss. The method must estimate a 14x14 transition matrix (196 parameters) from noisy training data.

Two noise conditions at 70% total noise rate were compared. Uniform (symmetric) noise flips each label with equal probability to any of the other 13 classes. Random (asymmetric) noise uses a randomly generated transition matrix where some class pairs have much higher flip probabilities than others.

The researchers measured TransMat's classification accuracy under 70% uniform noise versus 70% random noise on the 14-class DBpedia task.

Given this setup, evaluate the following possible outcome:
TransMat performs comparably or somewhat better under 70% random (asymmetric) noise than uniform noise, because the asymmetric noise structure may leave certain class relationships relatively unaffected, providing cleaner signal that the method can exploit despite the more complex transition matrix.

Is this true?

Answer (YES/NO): NO